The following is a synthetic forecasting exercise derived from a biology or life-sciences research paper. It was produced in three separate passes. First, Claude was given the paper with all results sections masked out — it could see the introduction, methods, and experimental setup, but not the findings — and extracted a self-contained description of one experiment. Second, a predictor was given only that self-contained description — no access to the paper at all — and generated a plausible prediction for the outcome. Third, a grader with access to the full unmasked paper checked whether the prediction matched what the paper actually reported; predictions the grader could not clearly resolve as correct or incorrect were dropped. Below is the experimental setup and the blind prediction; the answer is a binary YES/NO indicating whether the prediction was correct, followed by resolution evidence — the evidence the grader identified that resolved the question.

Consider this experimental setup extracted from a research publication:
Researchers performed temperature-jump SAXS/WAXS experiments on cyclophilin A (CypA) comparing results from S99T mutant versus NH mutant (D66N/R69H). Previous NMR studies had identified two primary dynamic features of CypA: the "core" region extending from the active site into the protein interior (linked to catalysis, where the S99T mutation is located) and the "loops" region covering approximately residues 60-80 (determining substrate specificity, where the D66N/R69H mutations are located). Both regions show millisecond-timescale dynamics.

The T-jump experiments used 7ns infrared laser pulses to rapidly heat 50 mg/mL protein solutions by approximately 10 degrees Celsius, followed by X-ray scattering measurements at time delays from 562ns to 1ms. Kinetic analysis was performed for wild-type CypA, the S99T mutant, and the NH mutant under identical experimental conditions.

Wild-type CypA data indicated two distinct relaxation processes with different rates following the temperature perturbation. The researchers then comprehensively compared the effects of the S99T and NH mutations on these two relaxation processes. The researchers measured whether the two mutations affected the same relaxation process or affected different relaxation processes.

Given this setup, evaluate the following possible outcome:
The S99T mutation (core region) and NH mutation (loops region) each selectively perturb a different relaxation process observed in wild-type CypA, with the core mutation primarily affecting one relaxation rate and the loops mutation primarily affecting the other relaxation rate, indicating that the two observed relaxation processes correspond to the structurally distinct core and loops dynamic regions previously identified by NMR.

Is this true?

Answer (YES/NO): YES